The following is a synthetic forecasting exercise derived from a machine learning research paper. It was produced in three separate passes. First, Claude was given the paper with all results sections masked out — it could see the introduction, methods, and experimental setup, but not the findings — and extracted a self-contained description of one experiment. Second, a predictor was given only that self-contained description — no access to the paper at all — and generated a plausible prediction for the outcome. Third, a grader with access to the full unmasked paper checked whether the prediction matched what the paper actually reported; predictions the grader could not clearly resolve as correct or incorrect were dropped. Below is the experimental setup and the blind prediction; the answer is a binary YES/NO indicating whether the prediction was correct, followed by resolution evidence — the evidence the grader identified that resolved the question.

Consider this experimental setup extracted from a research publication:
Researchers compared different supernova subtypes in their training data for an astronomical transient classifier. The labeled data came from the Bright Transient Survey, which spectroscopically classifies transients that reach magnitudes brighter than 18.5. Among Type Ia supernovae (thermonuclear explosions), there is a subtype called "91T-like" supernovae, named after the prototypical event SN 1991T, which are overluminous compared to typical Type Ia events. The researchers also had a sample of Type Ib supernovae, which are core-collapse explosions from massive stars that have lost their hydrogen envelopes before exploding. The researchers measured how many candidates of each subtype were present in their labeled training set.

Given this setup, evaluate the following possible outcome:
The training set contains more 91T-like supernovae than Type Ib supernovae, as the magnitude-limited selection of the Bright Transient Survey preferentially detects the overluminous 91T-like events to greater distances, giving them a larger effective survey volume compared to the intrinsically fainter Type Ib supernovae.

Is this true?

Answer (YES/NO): YES